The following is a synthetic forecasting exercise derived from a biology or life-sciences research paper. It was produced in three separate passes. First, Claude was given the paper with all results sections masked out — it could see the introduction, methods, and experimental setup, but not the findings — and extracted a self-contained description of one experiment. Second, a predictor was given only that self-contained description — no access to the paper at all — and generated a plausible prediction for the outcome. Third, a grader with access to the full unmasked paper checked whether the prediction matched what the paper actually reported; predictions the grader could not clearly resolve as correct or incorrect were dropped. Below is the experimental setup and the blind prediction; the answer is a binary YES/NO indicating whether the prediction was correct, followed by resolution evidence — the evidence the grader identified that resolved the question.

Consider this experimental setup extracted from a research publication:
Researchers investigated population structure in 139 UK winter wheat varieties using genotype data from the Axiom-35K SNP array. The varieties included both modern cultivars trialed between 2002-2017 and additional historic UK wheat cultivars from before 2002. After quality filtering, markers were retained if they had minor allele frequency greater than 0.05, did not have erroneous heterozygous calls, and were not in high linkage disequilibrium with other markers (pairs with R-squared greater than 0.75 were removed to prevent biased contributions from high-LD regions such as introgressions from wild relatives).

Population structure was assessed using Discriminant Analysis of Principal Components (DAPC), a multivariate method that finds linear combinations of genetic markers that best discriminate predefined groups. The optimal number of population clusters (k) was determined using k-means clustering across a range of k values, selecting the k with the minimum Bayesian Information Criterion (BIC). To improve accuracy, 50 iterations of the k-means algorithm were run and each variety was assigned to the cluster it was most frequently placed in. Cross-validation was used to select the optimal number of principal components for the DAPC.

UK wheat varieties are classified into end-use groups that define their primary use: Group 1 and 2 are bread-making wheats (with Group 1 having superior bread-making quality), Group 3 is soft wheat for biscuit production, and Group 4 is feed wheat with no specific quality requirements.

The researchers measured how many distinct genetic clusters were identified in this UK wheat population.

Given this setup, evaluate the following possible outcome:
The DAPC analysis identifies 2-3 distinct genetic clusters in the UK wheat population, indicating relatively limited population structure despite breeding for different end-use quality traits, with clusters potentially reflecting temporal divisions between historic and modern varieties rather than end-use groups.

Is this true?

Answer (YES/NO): NO